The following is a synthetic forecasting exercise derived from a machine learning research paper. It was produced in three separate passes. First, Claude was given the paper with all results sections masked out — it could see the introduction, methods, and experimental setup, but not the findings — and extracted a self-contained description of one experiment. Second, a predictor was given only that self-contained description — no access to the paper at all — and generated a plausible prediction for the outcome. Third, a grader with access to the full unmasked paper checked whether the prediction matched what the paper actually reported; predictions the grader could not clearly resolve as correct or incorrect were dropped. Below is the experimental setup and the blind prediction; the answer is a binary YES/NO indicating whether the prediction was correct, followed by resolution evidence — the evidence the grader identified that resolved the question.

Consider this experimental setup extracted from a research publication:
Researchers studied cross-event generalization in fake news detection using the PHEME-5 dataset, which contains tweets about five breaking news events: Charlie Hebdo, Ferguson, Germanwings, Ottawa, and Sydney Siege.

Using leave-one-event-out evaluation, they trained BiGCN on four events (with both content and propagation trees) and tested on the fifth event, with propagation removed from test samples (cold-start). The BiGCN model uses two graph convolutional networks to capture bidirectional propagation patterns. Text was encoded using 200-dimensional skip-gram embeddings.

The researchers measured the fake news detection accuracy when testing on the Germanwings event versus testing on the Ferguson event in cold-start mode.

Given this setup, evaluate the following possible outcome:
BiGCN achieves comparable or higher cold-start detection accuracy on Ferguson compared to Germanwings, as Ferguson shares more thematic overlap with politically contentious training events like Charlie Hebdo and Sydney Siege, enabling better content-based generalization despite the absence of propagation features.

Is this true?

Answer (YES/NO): NO